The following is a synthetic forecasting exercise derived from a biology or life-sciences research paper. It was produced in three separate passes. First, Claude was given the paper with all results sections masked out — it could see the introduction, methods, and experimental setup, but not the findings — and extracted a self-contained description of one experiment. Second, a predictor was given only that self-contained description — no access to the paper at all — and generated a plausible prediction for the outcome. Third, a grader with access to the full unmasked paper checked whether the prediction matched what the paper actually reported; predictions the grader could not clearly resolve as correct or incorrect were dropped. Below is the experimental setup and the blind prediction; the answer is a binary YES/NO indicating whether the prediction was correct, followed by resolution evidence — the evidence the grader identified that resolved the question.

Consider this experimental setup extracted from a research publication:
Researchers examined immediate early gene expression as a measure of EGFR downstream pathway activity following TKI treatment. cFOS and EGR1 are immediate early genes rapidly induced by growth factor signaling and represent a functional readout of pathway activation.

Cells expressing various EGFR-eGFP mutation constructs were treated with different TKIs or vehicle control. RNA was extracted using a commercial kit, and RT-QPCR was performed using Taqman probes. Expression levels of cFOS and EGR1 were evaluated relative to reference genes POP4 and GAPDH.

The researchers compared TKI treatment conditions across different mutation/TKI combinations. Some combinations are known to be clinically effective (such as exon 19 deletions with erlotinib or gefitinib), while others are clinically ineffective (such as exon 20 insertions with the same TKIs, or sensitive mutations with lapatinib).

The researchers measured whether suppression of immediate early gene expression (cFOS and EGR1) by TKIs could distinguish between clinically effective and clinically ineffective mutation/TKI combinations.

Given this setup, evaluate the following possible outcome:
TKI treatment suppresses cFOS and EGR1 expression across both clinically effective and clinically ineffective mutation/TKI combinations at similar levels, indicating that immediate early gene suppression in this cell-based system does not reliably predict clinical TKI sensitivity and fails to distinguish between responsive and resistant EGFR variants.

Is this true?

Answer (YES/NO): YES